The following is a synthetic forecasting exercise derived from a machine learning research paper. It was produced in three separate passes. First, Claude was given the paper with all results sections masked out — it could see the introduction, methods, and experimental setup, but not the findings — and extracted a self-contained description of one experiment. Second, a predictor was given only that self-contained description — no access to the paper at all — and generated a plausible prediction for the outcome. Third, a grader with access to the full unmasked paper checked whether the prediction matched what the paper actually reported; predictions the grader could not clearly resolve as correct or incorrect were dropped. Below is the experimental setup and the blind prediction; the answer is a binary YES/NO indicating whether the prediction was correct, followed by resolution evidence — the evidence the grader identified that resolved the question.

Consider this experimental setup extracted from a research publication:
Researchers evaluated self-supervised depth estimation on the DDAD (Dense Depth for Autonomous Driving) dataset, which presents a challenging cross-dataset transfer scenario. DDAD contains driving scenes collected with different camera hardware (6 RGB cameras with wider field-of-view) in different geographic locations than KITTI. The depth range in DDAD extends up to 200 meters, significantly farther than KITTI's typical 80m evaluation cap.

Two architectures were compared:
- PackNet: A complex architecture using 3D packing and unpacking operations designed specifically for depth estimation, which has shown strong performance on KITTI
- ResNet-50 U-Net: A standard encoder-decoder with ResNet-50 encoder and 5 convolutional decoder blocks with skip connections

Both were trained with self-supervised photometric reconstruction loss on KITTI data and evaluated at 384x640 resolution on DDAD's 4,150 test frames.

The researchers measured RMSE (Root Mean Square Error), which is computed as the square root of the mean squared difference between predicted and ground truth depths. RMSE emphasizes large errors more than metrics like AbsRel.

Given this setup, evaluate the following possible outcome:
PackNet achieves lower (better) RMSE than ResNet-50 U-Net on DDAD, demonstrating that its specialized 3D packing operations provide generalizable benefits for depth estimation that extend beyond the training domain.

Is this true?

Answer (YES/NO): NO